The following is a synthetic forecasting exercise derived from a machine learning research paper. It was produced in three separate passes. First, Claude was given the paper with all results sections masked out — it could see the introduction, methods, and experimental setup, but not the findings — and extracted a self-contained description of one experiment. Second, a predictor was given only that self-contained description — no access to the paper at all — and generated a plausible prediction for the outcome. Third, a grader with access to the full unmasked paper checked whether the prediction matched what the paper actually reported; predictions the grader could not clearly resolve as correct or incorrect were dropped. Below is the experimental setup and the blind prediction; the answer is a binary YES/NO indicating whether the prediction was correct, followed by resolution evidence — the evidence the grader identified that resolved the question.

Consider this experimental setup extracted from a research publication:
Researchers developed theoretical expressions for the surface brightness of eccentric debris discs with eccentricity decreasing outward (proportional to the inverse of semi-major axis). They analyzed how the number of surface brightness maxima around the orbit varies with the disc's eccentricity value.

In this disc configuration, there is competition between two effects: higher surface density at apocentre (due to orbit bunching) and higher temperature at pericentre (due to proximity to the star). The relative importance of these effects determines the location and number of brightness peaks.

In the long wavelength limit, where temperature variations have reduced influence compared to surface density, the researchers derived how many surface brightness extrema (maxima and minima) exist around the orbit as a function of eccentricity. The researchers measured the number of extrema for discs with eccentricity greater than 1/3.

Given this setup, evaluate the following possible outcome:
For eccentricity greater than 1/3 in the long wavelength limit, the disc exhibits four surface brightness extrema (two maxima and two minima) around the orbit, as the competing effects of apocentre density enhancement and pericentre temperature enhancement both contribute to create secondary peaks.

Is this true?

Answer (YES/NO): YES